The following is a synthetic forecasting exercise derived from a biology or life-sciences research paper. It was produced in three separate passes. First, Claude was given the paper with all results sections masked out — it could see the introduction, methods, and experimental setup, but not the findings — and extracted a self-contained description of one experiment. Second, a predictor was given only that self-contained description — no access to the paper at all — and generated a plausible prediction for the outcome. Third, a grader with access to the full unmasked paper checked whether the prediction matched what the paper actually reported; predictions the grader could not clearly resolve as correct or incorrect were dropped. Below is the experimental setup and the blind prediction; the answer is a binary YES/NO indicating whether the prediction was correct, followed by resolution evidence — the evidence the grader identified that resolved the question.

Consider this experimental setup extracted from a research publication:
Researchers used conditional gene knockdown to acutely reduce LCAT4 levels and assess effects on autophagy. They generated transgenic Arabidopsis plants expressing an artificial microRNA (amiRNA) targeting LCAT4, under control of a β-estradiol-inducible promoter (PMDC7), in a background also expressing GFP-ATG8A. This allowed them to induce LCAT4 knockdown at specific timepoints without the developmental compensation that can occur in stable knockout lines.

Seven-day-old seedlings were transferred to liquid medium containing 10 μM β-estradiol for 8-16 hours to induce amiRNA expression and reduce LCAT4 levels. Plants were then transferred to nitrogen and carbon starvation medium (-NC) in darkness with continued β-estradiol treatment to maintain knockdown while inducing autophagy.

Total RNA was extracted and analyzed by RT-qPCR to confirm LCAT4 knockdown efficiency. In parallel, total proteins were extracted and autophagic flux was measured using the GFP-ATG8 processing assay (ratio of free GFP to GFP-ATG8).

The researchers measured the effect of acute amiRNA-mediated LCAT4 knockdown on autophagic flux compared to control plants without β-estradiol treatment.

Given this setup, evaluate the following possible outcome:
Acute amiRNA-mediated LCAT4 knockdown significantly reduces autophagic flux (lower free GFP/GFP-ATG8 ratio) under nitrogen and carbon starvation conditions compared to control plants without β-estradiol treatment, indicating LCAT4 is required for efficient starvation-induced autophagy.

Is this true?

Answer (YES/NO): NO